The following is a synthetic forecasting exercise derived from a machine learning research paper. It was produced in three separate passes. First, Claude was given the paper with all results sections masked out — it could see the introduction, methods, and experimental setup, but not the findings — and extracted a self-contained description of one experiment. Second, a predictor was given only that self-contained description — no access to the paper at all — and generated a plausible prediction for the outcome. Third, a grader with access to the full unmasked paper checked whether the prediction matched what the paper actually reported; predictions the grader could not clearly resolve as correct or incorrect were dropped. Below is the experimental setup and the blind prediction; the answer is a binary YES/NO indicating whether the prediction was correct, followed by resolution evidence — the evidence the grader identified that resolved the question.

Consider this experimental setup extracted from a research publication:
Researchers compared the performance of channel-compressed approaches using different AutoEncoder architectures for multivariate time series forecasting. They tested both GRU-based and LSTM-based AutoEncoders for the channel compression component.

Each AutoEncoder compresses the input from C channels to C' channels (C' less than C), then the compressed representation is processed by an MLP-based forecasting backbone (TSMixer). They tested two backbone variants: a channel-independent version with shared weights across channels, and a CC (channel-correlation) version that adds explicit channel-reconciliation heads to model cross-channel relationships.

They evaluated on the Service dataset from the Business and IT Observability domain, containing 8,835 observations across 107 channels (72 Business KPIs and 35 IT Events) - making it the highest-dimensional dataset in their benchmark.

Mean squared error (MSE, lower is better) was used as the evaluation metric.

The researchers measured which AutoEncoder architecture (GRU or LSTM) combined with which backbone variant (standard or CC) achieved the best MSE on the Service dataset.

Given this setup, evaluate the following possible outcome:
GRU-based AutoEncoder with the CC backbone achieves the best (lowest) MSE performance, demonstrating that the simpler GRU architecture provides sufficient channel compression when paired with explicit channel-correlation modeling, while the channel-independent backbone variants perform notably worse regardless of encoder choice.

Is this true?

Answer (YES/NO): NO